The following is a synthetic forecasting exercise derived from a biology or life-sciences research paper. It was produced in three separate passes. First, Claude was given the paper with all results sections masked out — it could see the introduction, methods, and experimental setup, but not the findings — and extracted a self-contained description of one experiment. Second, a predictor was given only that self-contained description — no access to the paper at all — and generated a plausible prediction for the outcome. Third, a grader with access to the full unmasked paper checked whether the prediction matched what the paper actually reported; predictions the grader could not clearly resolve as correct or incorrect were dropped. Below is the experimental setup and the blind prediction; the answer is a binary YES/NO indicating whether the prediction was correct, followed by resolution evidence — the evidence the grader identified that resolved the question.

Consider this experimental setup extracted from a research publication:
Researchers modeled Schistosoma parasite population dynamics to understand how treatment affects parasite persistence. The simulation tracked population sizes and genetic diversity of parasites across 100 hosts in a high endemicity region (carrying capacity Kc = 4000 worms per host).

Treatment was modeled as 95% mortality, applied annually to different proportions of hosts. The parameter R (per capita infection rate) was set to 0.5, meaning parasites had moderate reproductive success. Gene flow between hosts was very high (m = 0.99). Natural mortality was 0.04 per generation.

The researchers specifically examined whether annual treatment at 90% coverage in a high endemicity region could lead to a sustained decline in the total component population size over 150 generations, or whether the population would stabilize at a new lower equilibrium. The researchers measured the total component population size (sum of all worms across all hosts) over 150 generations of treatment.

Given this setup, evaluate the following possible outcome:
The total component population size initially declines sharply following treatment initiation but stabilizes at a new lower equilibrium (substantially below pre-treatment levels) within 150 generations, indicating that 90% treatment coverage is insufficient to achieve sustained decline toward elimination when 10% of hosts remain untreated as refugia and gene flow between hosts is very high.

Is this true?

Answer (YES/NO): YES